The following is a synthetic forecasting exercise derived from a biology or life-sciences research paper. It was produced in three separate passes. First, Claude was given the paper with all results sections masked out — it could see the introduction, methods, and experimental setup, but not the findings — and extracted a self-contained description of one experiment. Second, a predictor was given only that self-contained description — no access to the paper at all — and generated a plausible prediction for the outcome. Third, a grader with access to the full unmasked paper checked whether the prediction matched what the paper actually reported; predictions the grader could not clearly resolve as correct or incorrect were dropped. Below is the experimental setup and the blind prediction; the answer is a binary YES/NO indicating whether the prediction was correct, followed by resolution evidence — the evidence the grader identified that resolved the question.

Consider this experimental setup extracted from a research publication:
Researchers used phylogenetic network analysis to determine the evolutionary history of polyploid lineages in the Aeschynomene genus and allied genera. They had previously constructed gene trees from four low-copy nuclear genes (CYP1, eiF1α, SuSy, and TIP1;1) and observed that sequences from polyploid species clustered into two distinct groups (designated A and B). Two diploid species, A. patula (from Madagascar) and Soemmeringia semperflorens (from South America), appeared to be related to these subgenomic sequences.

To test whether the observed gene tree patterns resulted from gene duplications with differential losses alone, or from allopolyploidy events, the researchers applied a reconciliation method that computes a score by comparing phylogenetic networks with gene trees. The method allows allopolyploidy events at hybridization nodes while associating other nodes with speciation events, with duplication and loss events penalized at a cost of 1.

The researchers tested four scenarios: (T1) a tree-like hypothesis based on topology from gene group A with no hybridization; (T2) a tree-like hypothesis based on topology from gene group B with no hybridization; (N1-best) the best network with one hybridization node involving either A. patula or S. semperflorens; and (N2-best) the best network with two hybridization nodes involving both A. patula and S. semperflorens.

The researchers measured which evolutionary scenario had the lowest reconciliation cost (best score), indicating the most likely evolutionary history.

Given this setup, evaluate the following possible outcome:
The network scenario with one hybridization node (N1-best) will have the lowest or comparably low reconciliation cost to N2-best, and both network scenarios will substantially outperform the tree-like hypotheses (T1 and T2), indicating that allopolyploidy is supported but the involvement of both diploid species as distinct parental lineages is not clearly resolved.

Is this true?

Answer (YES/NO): NO